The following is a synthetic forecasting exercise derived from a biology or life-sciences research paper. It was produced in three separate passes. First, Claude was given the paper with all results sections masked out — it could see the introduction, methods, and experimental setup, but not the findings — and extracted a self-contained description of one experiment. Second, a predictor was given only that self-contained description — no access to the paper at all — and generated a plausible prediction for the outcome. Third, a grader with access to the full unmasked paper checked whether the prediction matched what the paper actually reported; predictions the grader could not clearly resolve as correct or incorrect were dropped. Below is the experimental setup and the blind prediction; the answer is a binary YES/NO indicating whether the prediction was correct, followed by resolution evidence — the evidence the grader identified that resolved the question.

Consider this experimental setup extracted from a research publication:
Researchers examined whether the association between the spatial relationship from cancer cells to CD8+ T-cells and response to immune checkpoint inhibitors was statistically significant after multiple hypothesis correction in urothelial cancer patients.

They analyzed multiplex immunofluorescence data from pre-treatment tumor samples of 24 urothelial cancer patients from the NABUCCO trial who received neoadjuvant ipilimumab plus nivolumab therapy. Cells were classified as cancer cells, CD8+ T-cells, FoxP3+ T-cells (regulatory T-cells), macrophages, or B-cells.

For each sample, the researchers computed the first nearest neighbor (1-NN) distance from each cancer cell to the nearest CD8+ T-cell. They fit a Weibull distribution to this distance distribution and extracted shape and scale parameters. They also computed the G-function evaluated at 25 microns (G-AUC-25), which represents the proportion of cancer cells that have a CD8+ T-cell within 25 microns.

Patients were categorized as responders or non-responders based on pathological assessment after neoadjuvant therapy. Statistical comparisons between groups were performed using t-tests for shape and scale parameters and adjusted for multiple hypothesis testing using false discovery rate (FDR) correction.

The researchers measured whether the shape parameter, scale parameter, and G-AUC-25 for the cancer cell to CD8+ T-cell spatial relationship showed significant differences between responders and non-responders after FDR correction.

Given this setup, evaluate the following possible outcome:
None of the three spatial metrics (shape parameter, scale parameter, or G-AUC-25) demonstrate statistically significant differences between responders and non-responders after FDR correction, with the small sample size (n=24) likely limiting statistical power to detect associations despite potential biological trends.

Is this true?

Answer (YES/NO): NO